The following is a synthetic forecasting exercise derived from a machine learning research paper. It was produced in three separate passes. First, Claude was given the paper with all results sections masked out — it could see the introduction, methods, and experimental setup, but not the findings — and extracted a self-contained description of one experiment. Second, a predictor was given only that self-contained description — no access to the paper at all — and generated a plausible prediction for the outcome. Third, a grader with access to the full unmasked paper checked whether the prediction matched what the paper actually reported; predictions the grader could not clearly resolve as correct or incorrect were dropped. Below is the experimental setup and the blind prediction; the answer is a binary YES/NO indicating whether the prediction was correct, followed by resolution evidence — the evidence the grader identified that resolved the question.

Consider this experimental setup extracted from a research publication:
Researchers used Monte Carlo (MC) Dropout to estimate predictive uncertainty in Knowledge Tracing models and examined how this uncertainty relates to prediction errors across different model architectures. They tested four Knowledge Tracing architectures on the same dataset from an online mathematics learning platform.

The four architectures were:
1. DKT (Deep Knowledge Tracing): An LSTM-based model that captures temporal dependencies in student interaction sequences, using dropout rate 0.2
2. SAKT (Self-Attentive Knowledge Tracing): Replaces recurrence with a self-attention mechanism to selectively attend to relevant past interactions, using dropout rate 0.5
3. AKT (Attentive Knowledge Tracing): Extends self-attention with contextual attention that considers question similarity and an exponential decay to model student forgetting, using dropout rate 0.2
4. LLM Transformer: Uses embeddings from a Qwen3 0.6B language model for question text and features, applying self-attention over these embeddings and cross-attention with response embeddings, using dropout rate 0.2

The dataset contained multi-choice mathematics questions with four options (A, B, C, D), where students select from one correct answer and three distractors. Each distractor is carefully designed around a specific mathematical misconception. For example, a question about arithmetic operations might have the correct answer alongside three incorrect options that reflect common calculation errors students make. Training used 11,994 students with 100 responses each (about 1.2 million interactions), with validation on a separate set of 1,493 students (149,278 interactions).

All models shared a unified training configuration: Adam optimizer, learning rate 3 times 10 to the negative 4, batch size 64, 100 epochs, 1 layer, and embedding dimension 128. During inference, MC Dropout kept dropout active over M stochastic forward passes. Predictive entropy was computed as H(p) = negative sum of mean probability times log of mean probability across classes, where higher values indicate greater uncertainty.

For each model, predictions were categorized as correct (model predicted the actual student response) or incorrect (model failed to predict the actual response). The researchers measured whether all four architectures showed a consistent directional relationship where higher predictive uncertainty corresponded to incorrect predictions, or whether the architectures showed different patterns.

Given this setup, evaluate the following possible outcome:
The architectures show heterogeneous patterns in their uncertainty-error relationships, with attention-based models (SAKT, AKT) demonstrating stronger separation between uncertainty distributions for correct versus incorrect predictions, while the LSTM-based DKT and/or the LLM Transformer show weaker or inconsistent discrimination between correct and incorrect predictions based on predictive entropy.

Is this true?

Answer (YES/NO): NO